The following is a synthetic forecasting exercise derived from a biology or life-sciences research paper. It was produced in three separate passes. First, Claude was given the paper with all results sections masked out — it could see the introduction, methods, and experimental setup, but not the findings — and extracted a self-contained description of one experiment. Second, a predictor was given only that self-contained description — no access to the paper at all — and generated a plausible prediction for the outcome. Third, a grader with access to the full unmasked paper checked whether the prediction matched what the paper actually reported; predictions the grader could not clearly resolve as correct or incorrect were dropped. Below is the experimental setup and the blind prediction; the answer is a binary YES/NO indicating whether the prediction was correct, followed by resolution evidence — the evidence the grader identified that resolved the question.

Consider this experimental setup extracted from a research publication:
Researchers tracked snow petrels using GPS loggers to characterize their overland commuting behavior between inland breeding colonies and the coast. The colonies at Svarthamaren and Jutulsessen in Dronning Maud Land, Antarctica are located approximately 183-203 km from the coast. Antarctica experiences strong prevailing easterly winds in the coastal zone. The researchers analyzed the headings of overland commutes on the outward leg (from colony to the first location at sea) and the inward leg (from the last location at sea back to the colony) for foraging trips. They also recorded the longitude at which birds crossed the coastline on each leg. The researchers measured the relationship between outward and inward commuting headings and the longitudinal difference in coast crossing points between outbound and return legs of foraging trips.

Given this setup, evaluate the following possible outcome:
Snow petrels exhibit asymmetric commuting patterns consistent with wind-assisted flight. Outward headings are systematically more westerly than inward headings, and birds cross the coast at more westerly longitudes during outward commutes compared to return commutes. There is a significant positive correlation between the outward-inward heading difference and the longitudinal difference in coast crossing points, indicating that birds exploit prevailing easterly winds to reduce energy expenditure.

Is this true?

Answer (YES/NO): NO